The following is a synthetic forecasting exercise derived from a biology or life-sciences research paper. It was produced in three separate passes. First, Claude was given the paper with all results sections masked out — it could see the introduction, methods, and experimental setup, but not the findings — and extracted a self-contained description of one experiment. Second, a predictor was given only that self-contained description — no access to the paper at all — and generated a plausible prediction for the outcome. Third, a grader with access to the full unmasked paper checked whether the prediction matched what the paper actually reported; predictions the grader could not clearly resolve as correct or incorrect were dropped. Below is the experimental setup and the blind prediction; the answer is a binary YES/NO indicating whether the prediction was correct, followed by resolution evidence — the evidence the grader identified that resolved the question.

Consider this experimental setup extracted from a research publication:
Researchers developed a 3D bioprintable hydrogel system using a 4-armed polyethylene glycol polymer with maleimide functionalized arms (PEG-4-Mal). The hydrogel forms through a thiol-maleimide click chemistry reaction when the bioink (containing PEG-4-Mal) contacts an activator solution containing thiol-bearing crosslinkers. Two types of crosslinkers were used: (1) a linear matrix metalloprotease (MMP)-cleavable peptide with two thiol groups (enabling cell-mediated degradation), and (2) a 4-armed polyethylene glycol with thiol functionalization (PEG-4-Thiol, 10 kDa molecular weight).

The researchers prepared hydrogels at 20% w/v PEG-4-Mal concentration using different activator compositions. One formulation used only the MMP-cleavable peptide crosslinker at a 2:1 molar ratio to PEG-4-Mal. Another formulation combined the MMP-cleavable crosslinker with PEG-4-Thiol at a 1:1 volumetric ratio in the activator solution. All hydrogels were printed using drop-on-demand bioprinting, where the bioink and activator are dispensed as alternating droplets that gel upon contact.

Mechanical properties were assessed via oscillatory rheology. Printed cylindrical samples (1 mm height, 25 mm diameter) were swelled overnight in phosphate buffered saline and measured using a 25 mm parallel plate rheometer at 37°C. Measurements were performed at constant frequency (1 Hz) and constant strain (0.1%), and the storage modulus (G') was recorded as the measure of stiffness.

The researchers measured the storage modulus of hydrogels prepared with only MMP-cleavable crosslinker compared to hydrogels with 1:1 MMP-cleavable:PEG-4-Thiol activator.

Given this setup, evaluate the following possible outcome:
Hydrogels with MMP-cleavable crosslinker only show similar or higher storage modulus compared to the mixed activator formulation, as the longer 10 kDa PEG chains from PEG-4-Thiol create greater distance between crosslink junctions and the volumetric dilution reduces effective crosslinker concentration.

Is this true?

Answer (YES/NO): NO